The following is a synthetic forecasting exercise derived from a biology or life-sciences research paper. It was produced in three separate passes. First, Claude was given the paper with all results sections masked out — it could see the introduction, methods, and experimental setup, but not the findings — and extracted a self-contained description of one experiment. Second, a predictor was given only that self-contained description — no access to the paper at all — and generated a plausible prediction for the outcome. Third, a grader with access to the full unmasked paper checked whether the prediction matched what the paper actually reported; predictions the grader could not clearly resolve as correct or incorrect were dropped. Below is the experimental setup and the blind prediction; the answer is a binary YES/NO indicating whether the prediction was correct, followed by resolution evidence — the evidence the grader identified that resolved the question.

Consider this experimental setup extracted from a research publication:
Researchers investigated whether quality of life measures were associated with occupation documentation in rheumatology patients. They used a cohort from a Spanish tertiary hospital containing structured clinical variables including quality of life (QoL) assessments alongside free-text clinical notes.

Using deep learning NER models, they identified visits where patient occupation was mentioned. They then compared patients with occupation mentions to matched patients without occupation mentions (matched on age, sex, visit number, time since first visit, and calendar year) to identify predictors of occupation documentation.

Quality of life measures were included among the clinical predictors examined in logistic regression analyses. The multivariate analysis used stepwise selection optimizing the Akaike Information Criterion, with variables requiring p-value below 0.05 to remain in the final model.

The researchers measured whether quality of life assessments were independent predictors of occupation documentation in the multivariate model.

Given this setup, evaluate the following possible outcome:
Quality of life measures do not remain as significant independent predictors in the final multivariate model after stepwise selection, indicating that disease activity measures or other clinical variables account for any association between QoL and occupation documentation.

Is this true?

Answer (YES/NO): YES